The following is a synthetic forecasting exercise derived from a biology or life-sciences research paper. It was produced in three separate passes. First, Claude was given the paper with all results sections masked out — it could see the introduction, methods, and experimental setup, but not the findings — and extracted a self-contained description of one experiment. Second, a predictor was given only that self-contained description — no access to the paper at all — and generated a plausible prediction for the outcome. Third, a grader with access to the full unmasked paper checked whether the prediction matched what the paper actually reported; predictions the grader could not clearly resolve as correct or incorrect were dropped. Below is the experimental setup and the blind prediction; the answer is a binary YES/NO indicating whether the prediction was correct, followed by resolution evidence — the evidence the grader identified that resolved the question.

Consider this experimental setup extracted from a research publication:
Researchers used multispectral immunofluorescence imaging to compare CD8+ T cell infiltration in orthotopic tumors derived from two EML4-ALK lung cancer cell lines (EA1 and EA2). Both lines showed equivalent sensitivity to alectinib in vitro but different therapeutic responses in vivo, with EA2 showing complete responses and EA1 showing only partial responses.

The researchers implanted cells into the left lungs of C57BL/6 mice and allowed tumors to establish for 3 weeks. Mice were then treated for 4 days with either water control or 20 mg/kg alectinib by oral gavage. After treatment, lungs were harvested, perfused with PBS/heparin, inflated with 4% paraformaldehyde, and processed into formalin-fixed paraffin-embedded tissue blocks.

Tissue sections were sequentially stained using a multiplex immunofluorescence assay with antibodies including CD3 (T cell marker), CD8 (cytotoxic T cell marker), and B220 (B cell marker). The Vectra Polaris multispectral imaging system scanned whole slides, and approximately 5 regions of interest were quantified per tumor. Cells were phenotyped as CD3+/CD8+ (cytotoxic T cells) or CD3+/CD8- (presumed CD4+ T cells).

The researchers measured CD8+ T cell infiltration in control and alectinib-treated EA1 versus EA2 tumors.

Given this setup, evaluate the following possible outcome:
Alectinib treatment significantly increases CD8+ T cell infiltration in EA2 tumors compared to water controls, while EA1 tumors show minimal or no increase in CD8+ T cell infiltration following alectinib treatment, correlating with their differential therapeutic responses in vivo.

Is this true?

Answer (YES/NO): NO